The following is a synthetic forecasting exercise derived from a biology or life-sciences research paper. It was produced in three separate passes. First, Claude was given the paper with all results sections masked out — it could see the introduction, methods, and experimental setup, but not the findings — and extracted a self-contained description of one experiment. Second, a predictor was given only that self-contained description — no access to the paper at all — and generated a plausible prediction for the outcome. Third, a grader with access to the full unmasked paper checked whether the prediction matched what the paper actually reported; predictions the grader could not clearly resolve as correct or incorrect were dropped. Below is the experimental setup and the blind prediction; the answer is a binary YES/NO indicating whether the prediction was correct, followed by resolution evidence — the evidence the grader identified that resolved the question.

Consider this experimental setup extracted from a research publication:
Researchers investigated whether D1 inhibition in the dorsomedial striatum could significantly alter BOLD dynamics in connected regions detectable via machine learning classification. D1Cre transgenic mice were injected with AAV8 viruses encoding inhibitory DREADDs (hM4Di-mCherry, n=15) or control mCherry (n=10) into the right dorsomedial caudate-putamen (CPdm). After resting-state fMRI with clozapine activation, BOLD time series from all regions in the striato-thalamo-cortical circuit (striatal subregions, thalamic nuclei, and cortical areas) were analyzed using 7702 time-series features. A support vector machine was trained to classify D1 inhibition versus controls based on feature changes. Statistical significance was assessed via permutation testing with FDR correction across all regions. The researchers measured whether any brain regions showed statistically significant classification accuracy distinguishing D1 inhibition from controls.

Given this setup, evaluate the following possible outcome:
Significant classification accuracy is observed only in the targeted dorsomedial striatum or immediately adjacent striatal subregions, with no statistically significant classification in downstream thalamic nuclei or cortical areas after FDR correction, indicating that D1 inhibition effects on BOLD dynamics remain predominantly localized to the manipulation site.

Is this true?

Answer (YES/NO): NO